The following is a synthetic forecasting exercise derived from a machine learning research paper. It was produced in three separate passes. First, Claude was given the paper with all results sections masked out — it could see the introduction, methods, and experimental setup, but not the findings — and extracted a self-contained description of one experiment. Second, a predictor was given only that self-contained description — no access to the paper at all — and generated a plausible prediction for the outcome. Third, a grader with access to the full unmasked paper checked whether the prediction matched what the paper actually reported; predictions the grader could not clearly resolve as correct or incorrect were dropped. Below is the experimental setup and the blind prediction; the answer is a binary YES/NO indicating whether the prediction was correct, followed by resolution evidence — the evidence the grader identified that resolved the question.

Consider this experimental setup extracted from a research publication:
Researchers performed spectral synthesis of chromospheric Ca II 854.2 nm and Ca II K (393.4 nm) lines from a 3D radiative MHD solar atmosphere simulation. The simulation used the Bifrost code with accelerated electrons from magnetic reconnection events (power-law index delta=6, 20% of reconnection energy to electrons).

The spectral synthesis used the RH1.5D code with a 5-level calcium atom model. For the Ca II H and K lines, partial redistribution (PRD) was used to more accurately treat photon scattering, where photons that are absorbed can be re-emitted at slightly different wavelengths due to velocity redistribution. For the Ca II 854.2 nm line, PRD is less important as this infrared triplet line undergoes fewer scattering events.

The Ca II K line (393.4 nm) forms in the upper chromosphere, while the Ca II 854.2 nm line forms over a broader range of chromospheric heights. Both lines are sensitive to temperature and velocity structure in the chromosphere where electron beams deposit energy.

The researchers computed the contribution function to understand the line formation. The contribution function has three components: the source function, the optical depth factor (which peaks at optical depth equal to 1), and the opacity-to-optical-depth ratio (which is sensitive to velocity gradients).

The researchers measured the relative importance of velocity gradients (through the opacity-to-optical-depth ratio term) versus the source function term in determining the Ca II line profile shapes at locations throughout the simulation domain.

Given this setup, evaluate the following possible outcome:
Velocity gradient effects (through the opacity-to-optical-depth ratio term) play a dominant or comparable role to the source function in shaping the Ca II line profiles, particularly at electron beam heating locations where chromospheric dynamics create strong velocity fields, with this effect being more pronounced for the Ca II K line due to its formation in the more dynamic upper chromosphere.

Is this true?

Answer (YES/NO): NO